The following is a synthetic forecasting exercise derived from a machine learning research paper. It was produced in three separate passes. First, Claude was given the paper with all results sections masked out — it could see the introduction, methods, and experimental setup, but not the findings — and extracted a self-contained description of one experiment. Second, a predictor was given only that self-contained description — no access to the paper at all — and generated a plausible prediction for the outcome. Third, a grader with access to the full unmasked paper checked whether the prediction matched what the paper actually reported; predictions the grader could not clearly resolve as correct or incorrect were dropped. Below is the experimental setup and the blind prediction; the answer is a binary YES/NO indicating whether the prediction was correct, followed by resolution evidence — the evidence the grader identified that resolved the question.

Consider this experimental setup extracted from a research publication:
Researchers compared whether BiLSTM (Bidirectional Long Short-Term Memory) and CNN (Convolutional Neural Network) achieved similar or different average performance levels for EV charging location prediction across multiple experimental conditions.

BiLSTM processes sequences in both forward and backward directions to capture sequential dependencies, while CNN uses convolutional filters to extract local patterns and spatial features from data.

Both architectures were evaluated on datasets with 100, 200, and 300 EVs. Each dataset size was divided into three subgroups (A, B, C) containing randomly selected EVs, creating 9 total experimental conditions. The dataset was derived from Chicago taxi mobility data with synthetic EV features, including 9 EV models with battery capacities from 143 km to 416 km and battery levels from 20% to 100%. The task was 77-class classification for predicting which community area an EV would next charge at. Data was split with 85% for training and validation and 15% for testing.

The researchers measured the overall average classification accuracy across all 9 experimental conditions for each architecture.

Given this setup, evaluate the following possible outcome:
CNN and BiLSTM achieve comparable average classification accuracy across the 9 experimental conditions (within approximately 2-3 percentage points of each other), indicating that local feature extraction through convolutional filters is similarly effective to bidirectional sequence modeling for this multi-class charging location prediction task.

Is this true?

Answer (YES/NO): YES